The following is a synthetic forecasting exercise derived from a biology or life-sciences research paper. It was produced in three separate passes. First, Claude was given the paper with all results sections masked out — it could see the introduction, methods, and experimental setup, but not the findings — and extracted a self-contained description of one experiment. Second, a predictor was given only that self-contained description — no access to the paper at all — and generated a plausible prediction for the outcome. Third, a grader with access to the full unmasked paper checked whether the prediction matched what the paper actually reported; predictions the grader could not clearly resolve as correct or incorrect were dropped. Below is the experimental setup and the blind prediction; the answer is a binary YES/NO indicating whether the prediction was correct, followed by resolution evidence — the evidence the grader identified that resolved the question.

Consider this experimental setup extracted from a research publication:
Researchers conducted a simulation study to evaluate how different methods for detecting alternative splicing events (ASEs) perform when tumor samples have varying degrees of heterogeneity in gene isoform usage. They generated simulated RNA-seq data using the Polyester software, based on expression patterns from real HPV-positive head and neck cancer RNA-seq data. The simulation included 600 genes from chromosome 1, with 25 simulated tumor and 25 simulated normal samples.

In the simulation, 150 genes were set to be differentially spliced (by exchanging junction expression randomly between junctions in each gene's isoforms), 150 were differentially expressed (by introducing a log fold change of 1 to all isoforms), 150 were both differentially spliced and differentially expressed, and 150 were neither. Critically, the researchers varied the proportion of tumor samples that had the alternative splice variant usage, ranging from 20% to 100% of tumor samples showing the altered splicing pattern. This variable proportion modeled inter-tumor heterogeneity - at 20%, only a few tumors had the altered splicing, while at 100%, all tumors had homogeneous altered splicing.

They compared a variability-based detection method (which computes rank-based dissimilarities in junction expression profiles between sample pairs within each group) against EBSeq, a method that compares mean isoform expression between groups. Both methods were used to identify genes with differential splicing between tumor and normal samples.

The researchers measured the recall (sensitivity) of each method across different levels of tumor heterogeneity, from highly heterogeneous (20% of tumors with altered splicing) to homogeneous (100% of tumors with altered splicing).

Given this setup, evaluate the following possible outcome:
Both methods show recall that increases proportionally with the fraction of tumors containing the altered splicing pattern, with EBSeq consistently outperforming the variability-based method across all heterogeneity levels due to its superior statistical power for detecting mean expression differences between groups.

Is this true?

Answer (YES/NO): NO